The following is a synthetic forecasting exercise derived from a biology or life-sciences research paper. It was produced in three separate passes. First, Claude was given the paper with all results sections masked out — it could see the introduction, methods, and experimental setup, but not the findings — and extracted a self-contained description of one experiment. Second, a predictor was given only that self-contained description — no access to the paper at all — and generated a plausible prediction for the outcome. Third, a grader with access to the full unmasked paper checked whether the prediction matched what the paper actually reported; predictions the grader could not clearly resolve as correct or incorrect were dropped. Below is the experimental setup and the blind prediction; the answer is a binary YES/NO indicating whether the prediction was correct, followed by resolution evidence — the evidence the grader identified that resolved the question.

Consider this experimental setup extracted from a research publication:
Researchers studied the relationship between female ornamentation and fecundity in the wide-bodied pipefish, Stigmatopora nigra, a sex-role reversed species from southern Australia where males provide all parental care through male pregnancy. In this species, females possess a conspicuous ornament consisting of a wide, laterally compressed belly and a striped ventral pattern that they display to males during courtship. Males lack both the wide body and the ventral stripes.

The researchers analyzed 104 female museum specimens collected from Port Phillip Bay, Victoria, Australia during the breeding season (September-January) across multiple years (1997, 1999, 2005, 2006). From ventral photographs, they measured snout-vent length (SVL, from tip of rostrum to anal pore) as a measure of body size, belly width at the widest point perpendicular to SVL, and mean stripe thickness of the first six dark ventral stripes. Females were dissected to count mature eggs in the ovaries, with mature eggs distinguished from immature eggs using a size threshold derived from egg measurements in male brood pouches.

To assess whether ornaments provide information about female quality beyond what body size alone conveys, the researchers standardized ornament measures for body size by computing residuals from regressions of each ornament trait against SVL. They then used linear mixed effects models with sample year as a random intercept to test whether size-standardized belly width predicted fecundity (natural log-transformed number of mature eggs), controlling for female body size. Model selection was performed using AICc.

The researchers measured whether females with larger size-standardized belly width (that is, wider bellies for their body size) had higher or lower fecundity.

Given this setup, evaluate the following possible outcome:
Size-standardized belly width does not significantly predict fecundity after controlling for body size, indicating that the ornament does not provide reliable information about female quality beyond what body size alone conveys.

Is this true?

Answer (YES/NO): NO